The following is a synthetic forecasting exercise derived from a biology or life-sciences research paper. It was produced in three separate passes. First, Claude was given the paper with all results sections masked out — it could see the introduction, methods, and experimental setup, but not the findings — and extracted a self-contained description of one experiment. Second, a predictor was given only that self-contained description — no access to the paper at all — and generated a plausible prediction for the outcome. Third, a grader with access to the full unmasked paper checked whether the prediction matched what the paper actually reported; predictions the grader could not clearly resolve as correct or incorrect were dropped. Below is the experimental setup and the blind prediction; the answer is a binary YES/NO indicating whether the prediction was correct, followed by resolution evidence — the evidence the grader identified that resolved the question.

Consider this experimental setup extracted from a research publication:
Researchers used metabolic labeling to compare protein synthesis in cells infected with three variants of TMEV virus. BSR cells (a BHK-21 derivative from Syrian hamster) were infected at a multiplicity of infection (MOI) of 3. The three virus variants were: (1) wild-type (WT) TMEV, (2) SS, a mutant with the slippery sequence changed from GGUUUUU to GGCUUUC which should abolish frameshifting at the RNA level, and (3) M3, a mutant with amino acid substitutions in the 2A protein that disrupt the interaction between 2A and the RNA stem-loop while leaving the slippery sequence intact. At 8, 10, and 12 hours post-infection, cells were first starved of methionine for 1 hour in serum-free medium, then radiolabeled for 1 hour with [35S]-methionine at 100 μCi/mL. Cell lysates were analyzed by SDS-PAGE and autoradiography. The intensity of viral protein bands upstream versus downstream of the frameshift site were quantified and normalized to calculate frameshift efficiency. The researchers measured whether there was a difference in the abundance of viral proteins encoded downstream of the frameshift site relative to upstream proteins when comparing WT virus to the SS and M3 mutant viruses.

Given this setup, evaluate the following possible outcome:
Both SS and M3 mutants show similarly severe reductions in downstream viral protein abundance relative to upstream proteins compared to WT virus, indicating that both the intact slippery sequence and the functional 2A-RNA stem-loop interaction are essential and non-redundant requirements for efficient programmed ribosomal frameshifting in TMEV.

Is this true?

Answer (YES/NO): NO